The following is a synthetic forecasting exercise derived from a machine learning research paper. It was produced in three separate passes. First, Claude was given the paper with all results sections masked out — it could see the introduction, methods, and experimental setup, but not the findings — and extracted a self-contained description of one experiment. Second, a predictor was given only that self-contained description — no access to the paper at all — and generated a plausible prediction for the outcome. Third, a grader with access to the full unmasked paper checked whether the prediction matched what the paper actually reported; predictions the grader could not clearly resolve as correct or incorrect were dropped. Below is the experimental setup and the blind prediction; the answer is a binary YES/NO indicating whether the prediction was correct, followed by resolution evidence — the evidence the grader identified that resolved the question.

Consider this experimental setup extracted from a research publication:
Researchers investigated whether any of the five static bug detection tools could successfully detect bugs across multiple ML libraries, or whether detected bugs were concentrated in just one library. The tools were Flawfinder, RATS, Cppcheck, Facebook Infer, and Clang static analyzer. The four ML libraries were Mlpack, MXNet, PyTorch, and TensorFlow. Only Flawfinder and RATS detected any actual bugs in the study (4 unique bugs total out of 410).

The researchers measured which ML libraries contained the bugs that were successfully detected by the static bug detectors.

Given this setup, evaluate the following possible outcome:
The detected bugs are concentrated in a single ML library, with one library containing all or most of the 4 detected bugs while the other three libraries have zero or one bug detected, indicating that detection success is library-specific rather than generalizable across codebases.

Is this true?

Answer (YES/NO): NO